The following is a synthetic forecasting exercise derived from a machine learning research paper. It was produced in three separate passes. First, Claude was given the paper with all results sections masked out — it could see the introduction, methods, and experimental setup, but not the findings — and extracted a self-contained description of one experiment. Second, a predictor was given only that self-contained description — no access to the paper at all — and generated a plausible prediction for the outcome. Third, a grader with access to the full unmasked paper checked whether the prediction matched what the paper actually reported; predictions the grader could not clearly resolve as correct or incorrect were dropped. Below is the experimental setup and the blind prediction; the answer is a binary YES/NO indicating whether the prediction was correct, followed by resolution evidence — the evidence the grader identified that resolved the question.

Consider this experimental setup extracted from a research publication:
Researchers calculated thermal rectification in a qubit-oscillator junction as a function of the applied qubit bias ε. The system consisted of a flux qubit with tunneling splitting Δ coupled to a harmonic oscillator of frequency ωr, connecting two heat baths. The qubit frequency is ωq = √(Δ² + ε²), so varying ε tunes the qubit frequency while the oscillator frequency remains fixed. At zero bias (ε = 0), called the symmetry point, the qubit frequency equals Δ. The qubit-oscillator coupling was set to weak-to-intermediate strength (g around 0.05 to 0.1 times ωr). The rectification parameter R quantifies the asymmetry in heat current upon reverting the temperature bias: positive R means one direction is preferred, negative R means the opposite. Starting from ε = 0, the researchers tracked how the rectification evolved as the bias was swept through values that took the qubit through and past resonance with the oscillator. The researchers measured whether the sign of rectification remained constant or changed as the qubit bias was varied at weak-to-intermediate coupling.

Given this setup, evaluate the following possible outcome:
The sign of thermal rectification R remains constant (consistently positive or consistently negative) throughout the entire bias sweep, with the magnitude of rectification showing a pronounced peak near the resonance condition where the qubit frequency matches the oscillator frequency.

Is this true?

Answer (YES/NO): NO